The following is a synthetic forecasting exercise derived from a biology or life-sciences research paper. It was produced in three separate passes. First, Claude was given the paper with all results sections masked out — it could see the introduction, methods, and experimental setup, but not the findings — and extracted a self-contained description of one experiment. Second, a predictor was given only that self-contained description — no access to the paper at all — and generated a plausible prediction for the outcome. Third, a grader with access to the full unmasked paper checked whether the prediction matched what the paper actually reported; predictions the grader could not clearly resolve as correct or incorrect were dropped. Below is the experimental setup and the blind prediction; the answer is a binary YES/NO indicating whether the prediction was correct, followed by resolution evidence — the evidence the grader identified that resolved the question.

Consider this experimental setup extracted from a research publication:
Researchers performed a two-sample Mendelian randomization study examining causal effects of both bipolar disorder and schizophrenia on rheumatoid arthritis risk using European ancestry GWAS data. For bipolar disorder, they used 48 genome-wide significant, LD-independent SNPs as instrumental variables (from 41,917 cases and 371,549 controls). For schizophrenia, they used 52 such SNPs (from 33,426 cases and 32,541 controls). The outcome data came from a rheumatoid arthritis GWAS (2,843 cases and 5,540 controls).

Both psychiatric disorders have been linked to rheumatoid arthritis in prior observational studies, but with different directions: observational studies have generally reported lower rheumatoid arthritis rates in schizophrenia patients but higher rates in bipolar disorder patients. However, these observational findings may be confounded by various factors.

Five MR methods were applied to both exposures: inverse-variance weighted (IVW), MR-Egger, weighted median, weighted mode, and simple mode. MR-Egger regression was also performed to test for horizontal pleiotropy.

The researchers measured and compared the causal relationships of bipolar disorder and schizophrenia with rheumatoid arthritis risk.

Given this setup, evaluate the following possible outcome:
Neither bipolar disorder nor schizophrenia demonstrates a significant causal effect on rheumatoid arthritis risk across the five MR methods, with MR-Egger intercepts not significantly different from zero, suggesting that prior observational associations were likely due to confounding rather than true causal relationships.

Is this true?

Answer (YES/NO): NO